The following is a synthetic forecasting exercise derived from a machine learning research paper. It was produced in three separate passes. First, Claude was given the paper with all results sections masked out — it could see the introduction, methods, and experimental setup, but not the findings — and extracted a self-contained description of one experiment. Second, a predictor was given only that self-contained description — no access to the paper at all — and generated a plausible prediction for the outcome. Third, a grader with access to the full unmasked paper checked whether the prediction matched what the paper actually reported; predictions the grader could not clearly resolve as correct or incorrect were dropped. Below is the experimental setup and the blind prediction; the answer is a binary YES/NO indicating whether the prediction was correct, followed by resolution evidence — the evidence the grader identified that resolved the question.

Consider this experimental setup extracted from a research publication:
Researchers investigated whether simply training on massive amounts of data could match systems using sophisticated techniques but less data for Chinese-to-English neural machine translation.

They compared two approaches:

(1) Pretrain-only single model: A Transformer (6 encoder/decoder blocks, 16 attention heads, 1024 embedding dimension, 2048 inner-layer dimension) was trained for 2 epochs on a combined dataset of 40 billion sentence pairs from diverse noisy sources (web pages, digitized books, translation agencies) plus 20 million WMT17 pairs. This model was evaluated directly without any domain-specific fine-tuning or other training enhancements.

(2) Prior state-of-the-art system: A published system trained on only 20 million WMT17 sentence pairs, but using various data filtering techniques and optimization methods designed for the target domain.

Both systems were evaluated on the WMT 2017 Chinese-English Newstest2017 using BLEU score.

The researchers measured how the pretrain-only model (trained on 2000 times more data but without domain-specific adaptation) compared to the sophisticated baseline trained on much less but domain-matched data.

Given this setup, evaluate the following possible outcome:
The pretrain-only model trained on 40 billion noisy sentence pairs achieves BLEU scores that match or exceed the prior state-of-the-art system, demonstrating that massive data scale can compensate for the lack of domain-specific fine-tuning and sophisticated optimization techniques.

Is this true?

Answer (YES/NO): NO